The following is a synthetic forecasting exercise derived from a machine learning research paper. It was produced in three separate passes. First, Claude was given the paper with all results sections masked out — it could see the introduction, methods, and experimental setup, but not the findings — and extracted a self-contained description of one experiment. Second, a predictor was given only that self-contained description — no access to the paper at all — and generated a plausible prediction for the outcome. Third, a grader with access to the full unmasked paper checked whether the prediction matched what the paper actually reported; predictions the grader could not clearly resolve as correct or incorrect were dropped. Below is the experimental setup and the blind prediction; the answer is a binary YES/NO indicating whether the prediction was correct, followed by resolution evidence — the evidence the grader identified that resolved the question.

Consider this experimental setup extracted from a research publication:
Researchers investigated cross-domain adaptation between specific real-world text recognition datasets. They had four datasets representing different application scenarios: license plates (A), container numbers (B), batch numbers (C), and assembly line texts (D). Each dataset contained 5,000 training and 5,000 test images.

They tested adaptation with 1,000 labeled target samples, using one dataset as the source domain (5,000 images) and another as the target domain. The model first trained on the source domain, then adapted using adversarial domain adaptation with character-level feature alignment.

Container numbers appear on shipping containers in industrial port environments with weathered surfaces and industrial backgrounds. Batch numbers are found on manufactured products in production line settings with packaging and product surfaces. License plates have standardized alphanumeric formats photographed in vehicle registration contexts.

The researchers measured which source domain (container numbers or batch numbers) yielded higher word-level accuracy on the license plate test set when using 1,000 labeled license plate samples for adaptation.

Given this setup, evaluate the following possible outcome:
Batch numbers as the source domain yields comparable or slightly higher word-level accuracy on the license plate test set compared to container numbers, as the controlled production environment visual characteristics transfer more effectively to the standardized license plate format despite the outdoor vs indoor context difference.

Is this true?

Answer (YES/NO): NO